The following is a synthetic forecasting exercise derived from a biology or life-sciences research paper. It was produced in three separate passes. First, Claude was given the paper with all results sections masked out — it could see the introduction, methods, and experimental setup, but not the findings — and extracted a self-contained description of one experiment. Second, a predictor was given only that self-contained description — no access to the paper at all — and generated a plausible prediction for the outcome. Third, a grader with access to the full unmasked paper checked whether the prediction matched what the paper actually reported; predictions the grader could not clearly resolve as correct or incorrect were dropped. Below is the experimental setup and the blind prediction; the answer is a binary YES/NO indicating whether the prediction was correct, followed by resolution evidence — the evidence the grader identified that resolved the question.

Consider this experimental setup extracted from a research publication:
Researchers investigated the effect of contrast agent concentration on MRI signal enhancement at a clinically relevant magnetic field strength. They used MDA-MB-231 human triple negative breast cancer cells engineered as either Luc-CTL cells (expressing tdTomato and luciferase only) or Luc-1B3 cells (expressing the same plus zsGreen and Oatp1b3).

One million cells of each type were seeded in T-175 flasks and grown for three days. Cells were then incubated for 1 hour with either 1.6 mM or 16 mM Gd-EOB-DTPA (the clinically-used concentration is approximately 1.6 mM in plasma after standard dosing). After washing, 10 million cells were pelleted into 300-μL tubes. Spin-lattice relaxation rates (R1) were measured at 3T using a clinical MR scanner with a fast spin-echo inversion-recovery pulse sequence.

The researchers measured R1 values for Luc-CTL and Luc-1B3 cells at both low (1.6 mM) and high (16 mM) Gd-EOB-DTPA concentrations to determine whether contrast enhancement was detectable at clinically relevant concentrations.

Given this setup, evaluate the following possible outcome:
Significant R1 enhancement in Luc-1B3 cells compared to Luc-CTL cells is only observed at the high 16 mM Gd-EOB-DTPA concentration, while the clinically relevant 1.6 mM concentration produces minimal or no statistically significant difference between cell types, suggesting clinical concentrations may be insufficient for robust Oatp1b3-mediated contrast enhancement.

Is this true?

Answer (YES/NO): NO